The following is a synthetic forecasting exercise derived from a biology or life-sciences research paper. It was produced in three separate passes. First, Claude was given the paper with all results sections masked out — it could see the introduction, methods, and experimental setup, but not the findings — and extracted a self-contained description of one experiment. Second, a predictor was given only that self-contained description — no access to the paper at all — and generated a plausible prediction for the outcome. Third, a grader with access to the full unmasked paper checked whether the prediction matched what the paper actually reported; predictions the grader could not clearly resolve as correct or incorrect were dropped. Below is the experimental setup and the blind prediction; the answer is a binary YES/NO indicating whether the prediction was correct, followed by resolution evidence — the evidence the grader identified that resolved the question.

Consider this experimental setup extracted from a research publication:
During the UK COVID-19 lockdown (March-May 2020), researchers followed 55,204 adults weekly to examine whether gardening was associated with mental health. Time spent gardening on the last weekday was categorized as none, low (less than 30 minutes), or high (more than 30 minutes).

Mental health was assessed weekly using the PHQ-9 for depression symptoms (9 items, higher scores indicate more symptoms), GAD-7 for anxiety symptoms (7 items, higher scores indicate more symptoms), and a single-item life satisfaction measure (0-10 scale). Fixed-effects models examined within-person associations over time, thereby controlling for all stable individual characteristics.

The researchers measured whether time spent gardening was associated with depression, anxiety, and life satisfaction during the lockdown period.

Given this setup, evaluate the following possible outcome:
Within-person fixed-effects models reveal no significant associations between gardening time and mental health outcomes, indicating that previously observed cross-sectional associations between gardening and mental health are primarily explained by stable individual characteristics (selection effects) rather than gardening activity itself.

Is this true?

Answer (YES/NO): NO